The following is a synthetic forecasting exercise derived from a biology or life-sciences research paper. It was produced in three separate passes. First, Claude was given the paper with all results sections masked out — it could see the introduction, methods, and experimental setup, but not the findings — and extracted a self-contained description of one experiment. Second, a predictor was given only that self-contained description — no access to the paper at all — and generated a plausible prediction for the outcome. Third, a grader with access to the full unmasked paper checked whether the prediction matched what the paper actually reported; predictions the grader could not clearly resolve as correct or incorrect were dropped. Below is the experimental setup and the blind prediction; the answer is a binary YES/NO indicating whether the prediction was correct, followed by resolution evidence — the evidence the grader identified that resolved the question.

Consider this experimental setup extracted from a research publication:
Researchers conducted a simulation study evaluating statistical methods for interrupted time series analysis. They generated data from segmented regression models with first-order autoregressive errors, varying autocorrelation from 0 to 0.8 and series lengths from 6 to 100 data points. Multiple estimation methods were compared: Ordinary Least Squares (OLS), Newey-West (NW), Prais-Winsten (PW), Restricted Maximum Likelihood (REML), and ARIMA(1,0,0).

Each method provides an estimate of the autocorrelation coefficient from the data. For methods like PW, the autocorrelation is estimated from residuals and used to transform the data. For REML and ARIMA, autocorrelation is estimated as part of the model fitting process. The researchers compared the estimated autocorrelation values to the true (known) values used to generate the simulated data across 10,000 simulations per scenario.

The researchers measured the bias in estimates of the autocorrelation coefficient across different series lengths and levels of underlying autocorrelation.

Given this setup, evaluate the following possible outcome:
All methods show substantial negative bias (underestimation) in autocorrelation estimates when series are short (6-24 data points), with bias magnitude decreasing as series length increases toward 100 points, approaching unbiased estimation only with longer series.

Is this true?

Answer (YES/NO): YES